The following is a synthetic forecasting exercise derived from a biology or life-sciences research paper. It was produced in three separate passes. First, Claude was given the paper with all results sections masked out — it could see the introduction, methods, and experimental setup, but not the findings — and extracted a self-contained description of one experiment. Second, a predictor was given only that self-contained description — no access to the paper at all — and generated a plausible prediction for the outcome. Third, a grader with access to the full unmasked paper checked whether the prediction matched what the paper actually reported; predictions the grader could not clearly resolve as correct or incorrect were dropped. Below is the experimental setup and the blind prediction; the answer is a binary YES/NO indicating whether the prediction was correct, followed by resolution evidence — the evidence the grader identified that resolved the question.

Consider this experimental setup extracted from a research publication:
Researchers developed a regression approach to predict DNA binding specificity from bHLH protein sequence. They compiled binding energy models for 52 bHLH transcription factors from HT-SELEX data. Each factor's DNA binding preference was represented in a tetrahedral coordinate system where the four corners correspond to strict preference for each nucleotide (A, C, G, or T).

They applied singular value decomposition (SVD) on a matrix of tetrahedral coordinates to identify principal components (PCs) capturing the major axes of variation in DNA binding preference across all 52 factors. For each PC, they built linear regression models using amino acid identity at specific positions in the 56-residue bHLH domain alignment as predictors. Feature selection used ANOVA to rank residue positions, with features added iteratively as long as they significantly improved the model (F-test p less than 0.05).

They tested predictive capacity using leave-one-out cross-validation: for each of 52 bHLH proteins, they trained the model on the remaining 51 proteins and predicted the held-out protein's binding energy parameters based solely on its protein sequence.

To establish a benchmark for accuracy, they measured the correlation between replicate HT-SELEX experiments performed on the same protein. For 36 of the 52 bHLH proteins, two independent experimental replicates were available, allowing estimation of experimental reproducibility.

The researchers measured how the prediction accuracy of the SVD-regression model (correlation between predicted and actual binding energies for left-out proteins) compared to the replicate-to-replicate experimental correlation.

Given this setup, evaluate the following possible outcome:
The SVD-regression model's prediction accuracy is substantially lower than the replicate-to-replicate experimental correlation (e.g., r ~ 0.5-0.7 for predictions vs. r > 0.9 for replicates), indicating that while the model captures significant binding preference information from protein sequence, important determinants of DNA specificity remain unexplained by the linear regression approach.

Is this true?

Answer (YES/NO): NO